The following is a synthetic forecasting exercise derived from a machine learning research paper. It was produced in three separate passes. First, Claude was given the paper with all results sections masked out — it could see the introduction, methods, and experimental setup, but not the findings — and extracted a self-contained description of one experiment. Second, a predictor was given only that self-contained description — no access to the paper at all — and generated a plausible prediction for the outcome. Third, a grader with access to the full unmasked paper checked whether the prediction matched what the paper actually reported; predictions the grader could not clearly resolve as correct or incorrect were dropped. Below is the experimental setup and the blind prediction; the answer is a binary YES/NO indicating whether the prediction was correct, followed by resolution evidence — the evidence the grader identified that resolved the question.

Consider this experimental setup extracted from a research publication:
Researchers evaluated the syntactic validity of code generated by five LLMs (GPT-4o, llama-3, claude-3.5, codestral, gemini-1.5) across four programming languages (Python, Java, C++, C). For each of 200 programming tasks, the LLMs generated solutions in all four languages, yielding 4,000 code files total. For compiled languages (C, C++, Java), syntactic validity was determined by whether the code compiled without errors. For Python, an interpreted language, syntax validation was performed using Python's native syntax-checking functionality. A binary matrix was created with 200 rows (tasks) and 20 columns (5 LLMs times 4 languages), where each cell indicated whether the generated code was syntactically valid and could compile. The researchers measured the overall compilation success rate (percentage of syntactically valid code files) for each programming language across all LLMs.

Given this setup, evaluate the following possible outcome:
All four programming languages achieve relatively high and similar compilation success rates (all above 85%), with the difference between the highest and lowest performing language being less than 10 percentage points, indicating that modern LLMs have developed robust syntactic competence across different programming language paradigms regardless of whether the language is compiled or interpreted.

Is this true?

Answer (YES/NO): NO